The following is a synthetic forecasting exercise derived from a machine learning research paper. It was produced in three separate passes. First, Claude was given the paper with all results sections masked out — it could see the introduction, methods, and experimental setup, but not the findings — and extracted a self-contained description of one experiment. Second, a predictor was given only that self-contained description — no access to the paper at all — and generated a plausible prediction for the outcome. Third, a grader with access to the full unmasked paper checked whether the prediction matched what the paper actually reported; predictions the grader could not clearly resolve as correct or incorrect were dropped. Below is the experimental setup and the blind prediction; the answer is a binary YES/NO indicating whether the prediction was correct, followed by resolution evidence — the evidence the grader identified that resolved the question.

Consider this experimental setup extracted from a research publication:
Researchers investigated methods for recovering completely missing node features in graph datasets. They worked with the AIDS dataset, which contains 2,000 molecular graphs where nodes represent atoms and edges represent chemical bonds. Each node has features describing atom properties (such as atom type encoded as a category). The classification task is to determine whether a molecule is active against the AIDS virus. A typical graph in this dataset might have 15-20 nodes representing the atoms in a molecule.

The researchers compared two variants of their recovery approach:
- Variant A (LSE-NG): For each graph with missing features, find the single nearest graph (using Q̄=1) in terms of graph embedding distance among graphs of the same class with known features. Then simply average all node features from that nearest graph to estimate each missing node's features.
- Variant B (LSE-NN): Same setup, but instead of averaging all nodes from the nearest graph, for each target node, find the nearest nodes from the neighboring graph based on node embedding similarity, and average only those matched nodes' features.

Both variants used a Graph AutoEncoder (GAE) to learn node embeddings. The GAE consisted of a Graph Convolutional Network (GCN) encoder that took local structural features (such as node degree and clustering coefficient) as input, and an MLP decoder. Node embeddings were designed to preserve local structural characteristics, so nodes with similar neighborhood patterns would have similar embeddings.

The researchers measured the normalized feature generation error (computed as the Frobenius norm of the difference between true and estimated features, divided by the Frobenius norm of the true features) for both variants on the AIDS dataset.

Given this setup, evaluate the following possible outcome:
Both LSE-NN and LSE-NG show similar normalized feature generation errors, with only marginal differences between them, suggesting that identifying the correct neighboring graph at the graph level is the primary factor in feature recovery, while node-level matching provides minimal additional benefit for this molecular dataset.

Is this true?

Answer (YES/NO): NO